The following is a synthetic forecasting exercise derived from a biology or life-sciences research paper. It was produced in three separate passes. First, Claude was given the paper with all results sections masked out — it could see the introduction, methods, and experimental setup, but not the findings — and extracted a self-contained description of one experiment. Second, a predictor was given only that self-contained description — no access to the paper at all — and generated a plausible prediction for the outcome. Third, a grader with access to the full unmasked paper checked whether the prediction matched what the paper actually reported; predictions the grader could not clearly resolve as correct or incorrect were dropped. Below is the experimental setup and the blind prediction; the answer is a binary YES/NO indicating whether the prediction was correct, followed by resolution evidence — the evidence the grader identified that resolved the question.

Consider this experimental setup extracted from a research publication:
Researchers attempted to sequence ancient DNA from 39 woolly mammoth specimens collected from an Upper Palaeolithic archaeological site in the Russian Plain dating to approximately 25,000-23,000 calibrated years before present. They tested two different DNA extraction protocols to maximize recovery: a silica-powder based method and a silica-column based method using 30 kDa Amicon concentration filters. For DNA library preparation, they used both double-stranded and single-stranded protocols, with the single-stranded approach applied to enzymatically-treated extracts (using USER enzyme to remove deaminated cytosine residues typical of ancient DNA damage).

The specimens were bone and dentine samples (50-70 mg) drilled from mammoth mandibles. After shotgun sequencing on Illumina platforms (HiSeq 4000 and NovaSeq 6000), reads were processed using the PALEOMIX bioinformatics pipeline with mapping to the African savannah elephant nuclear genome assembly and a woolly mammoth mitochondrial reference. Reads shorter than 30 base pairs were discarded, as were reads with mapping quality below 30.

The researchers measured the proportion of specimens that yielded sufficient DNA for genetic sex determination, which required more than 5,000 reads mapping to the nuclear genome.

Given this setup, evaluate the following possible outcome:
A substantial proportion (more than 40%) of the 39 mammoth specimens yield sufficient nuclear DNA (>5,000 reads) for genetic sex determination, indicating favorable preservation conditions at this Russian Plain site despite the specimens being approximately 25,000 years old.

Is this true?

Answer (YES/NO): YES